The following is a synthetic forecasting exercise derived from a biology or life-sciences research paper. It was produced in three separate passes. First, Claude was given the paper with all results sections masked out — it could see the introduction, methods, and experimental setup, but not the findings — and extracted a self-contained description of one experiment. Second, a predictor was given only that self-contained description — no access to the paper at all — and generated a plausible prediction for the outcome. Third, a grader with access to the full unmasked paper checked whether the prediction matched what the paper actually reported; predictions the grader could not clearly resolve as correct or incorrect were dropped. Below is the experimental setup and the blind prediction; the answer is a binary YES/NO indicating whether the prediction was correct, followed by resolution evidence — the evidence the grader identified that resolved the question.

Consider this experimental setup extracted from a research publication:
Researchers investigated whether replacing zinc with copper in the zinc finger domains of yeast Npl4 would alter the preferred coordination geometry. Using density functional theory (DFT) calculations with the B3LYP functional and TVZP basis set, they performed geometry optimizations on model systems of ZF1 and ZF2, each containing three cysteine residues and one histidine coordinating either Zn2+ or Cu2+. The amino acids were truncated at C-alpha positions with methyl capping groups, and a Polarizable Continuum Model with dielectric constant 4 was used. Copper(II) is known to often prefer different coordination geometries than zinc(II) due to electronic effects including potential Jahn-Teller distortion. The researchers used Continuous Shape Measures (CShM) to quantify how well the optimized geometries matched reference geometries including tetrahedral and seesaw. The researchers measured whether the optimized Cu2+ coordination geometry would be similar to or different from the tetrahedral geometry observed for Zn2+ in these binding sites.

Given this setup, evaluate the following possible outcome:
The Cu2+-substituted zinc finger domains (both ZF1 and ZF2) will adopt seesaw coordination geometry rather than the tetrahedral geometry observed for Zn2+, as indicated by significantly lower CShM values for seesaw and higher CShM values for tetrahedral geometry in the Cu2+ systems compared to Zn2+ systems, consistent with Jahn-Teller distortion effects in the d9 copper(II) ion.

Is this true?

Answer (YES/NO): YES